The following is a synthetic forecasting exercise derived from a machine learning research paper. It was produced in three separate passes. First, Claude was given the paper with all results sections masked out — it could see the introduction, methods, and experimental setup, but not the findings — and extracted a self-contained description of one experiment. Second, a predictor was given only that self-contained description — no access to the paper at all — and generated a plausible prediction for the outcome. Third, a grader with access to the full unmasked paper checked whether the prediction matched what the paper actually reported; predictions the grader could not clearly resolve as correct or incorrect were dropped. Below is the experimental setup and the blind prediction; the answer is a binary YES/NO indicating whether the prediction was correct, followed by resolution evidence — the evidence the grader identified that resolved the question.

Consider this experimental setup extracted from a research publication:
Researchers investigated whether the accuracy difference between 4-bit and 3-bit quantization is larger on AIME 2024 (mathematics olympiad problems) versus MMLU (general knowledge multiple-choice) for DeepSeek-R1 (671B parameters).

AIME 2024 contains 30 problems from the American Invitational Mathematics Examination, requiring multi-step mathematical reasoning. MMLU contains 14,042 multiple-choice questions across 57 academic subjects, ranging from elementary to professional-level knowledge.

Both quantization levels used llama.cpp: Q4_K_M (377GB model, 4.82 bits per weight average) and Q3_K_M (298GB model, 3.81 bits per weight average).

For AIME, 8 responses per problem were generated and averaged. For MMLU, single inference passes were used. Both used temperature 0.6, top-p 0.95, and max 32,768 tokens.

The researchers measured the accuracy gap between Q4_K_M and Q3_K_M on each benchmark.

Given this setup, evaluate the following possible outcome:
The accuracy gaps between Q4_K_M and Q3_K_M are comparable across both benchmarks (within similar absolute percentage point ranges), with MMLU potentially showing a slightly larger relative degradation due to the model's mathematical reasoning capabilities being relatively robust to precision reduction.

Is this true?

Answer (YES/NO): NO